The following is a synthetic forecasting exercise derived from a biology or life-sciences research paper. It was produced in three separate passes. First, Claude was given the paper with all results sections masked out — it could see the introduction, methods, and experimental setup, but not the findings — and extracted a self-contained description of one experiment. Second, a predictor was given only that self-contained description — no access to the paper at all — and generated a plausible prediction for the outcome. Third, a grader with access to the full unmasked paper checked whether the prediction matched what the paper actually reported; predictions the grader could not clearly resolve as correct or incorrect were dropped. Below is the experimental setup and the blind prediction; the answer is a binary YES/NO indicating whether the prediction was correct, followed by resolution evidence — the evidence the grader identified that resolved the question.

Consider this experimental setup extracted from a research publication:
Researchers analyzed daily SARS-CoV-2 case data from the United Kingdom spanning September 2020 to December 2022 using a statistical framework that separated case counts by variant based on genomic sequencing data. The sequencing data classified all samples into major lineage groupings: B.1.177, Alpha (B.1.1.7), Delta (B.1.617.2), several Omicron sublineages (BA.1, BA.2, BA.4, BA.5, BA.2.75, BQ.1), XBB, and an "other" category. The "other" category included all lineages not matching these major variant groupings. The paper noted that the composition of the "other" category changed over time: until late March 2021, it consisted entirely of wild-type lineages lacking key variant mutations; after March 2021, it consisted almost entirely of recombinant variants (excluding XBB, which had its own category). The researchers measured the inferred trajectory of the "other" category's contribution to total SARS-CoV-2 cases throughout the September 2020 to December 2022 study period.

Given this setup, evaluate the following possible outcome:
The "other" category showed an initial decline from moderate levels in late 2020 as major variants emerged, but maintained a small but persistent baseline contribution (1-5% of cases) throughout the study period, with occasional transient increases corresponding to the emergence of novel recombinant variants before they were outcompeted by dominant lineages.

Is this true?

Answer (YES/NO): NO